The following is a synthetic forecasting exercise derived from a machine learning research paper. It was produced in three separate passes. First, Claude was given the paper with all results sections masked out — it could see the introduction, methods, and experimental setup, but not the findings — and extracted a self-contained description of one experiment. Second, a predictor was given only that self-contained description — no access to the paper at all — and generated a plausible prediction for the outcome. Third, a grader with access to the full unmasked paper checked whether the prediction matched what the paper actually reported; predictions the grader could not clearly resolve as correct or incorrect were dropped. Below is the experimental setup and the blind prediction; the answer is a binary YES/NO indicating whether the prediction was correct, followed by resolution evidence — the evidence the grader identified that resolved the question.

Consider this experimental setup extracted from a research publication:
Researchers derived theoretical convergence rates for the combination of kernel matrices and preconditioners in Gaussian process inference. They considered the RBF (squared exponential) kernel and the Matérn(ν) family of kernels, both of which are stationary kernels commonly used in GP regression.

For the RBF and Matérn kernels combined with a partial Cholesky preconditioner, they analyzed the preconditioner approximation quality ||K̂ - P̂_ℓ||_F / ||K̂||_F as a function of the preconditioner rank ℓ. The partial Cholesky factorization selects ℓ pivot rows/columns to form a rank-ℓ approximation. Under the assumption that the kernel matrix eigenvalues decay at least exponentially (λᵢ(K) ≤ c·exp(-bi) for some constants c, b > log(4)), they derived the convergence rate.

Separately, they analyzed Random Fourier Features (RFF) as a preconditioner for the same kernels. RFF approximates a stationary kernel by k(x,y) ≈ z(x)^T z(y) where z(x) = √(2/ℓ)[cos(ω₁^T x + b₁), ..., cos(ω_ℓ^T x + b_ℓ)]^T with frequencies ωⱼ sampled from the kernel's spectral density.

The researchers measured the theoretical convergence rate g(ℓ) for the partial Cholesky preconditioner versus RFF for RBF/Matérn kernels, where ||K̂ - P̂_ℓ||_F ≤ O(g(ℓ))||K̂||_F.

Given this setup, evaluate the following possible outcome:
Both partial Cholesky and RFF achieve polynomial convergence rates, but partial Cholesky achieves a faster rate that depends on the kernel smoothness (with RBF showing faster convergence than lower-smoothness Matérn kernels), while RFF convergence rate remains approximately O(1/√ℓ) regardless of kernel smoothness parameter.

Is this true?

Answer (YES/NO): NO